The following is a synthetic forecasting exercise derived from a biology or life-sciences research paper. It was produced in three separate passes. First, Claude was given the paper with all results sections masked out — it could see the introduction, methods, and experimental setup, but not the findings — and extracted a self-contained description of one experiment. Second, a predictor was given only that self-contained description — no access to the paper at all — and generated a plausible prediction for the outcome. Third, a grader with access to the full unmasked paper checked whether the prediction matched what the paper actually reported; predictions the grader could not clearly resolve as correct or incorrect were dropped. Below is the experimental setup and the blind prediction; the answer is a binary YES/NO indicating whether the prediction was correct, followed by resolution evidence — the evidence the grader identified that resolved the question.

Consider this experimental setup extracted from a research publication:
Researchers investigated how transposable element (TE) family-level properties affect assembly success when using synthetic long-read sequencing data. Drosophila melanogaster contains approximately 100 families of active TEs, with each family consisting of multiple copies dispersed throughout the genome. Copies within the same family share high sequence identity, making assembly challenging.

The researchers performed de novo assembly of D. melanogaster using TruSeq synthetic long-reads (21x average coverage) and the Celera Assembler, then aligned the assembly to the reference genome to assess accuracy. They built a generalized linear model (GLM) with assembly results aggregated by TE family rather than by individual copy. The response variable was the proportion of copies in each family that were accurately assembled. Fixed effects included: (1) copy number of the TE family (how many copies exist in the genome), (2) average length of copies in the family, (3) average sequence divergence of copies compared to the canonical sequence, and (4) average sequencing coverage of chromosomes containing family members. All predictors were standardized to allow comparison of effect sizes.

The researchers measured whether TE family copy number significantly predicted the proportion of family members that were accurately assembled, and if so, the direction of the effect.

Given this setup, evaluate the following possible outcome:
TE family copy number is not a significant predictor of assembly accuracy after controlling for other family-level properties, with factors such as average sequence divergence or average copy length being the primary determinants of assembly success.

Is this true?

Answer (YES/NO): NO